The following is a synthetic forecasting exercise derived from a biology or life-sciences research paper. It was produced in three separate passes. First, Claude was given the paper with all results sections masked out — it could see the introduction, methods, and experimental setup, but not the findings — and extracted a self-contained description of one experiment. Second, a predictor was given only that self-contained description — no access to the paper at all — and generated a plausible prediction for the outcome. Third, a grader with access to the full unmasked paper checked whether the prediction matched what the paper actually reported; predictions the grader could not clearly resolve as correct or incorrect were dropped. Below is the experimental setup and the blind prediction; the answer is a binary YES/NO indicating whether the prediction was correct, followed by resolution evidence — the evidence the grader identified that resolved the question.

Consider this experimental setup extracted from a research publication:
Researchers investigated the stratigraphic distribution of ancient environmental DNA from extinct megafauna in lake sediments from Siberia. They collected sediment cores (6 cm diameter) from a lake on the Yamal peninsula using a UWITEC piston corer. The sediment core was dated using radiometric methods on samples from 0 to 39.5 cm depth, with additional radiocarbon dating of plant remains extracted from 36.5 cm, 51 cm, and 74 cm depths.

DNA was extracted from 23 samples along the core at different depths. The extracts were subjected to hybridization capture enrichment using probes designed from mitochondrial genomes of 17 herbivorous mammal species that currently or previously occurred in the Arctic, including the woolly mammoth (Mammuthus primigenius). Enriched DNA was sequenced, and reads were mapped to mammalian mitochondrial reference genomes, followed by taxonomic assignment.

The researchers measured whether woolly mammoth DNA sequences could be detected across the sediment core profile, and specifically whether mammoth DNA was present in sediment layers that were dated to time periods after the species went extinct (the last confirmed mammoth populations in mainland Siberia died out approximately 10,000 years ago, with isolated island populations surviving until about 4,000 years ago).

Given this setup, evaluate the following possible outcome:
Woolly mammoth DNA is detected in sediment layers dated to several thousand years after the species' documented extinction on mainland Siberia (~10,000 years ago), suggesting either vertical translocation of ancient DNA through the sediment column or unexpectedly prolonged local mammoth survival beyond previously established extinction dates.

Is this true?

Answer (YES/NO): NO